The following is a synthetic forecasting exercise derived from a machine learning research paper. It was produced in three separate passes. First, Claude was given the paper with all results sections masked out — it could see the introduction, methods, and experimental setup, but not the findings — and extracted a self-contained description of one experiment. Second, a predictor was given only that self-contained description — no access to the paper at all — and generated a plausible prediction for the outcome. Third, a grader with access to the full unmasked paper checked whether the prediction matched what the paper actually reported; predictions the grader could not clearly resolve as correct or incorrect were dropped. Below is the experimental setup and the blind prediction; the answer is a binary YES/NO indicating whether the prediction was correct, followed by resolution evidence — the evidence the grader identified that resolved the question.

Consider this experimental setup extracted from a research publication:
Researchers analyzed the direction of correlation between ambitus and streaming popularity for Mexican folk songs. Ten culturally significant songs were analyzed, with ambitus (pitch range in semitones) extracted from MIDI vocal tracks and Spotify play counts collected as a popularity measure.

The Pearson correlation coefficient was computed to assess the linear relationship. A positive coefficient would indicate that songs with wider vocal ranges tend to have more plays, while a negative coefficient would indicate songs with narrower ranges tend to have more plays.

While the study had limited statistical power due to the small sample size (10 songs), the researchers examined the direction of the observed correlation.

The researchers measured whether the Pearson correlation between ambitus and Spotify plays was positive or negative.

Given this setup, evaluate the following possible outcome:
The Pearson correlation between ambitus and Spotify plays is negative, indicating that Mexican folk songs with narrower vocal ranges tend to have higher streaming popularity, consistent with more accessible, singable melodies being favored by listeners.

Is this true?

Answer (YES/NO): YES